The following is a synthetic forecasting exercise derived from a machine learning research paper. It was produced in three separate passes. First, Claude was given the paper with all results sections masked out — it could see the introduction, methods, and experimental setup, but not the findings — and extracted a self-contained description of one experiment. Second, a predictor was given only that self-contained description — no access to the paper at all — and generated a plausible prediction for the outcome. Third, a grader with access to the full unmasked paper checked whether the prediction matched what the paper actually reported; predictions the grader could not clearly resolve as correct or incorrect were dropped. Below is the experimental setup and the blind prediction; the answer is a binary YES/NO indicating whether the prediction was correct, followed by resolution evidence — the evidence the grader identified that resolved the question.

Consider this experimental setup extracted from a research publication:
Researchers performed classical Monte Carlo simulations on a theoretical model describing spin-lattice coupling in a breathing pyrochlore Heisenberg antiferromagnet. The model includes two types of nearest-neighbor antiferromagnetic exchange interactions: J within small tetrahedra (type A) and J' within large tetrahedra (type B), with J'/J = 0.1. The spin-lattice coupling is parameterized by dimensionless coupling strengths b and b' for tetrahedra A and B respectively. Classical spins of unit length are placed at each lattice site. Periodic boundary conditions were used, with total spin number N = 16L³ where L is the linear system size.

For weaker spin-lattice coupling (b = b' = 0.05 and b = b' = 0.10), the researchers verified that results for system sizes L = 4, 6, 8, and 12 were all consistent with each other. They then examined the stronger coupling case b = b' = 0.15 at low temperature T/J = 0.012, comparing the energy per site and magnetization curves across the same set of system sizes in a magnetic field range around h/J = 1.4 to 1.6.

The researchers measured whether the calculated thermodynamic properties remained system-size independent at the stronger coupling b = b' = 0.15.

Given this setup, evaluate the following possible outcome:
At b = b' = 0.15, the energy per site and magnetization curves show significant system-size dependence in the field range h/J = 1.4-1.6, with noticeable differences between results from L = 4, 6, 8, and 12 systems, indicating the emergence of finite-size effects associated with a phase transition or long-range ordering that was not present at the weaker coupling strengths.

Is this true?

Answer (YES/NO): YES